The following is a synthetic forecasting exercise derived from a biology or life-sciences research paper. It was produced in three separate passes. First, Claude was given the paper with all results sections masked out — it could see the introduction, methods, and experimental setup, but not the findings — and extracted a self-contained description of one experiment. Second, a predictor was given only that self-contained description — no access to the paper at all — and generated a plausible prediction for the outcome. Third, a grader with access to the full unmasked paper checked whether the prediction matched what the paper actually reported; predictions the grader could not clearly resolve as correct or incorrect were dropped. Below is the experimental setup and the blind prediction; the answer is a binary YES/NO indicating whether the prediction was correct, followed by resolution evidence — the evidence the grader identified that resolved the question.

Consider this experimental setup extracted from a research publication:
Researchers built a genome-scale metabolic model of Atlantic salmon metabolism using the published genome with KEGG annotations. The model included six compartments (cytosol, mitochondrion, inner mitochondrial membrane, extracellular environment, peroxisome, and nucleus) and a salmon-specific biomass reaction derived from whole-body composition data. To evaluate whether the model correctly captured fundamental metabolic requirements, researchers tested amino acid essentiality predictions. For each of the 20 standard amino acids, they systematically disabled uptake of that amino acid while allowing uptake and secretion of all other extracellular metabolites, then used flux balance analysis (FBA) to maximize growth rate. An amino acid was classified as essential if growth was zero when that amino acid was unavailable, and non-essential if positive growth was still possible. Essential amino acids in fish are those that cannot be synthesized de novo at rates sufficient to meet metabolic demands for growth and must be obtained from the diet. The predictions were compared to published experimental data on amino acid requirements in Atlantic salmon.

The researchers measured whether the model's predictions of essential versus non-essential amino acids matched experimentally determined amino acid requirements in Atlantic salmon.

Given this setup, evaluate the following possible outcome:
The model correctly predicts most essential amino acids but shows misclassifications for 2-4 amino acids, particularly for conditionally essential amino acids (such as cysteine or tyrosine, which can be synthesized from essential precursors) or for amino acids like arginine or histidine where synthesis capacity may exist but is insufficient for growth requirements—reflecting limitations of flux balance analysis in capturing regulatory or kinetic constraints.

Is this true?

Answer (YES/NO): NO